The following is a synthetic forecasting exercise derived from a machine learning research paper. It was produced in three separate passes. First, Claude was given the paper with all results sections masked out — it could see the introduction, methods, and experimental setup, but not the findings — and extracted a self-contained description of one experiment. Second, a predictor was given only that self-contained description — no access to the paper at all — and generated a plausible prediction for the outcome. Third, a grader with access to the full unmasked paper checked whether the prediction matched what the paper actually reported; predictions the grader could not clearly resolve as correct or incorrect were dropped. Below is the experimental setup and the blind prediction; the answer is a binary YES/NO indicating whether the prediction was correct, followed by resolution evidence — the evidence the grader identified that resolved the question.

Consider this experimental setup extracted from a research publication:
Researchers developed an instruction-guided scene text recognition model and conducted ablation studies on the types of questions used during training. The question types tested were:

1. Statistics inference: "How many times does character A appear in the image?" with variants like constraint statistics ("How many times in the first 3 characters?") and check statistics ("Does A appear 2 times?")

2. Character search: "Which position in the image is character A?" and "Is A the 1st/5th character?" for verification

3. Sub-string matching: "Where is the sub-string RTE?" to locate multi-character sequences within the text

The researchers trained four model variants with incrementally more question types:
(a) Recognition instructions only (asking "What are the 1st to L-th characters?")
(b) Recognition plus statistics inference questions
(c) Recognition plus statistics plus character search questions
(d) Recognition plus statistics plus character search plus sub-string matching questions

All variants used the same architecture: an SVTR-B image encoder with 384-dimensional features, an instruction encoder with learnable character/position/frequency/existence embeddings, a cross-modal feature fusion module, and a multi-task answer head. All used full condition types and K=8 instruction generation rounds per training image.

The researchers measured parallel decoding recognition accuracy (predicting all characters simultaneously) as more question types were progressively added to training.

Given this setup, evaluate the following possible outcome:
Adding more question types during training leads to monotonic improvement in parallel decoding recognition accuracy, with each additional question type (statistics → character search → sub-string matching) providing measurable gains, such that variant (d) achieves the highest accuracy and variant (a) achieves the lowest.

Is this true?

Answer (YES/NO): YES